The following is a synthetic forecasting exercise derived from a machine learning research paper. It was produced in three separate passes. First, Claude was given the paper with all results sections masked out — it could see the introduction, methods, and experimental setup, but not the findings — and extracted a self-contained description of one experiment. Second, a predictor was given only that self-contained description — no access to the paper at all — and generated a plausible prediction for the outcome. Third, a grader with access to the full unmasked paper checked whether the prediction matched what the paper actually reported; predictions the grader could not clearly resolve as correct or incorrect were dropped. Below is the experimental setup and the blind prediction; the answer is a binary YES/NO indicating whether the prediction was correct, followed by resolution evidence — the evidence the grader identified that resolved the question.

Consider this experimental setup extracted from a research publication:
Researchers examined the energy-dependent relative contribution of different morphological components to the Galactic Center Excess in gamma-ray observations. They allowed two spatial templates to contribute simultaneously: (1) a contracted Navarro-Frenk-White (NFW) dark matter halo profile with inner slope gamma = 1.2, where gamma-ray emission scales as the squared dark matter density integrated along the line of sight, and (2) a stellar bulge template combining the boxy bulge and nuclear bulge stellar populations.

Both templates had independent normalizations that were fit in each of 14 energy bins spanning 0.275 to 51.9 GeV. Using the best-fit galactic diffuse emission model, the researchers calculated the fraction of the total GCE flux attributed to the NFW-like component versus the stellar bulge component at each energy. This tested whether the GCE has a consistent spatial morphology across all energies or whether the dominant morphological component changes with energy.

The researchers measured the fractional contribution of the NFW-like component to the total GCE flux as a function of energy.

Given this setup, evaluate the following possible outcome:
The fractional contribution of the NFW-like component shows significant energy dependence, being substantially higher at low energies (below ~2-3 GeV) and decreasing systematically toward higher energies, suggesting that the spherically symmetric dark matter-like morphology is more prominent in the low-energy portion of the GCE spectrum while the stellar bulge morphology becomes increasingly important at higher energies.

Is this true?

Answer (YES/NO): NO